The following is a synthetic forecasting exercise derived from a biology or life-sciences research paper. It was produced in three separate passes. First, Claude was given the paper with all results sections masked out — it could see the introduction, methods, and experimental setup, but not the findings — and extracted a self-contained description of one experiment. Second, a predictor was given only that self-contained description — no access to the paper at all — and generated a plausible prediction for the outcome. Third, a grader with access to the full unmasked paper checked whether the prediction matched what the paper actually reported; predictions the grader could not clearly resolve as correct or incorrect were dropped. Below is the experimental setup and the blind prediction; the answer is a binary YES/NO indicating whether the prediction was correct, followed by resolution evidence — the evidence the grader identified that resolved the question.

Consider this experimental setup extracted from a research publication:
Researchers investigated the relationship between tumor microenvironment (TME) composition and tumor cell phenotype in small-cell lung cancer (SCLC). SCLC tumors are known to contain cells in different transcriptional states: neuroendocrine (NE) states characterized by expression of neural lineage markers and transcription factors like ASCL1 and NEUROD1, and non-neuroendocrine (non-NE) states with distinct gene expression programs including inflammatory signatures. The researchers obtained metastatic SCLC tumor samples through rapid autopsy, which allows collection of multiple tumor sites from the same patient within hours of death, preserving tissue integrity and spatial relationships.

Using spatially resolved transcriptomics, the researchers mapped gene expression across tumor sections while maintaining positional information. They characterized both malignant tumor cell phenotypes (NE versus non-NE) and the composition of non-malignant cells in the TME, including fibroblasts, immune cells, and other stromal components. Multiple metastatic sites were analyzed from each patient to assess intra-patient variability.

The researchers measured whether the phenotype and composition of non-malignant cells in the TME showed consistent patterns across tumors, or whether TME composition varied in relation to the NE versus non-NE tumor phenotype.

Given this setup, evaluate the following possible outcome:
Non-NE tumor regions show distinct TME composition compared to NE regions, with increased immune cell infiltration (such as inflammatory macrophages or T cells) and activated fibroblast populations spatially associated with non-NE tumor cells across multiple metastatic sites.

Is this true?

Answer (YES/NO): NO